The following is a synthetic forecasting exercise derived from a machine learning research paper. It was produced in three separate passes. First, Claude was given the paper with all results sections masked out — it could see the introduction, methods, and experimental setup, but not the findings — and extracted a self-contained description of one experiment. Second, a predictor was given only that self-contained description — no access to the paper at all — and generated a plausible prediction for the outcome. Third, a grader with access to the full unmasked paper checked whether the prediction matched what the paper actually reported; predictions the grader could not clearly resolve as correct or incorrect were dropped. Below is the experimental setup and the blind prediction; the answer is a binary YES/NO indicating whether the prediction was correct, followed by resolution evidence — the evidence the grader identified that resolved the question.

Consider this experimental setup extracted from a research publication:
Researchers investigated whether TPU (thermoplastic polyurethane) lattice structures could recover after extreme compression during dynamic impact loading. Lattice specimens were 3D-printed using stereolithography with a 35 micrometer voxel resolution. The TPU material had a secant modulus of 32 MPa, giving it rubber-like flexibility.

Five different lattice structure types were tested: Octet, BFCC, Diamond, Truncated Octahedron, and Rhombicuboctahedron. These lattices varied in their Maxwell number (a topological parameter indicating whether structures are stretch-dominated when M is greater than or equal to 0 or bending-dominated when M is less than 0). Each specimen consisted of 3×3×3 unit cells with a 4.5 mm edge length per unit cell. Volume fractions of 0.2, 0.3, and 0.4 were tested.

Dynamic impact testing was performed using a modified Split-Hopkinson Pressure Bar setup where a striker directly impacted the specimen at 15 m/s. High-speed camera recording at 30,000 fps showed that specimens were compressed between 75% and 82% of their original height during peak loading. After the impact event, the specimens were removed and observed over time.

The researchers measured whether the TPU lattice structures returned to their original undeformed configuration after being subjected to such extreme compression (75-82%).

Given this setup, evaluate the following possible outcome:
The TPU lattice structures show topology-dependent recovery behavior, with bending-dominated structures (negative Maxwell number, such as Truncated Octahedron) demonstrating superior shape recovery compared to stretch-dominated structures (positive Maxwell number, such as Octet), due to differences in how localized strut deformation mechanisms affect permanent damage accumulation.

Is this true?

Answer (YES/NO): NO